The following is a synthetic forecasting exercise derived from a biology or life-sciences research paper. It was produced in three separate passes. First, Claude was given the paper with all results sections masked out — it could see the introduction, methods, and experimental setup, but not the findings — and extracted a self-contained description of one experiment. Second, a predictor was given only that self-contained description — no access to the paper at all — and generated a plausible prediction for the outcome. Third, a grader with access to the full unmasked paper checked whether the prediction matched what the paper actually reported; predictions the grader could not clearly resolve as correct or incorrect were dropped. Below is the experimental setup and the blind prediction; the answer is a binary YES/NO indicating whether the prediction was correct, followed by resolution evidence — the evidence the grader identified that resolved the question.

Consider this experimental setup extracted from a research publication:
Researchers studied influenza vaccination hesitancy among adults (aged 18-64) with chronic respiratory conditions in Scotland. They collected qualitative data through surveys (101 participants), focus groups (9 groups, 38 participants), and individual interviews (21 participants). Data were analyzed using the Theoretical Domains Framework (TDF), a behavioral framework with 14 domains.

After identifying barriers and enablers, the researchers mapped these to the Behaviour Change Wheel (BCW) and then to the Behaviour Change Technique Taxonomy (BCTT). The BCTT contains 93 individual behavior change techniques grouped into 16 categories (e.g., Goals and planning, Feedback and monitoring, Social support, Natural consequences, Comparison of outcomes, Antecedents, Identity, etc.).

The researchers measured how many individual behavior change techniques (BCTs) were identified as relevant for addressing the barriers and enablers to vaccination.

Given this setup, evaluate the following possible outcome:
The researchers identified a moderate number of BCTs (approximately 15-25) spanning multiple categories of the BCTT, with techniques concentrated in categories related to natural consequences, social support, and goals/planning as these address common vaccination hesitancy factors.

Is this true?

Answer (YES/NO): NO